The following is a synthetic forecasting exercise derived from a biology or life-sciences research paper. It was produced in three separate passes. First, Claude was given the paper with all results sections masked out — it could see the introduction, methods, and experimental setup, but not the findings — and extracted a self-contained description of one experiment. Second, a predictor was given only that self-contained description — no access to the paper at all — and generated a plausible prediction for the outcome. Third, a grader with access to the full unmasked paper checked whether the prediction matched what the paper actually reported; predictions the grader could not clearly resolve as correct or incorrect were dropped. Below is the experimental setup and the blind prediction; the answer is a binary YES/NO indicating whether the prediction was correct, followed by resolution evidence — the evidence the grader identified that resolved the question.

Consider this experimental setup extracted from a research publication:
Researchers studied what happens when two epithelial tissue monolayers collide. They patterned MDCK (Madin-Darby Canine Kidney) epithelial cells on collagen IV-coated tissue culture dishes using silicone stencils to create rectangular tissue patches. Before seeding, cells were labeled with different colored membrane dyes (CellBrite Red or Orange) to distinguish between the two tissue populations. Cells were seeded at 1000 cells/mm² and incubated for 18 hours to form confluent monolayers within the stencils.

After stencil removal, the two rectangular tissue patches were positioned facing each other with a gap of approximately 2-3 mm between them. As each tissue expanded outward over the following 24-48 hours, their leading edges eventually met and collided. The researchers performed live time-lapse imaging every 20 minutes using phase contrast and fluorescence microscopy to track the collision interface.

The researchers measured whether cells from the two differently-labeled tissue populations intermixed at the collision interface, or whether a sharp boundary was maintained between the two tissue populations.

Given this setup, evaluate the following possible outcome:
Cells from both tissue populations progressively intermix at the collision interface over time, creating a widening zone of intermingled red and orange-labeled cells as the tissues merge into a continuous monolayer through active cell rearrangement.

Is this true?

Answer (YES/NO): NO